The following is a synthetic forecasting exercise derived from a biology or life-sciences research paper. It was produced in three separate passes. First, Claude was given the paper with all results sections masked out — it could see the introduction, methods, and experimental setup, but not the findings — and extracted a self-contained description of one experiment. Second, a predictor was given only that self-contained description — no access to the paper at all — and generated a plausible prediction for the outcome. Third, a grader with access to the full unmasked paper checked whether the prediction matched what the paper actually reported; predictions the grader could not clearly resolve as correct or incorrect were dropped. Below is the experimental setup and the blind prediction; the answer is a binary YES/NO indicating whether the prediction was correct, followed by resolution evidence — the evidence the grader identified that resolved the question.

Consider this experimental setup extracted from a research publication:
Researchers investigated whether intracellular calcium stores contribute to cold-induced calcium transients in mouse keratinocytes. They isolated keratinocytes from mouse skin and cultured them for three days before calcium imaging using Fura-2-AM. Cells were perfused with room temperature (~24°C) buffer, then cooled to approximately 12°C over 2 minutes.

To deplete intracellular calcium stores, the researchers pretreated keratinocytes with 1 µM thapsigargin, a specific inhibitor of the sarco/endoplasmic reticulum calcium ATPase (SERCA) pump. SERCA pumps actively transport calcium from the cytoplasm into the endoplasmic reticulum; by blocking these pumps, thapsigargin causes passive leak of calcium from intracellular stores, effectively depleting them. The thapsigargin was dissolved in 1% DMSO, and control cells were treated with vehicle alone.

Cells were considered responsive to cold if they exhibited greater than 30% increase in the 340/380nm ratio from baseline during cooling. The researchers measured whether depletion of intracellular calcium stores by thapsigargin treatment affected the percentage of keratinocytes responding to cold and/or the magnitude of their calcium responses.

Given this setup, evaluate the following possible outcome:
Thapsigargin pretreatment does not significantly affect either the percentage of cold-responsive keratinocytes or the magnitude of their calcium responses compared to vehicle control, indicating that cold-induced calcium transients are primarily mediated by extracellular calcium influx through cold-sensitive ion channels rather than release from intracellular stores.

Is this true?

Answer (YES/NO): NO